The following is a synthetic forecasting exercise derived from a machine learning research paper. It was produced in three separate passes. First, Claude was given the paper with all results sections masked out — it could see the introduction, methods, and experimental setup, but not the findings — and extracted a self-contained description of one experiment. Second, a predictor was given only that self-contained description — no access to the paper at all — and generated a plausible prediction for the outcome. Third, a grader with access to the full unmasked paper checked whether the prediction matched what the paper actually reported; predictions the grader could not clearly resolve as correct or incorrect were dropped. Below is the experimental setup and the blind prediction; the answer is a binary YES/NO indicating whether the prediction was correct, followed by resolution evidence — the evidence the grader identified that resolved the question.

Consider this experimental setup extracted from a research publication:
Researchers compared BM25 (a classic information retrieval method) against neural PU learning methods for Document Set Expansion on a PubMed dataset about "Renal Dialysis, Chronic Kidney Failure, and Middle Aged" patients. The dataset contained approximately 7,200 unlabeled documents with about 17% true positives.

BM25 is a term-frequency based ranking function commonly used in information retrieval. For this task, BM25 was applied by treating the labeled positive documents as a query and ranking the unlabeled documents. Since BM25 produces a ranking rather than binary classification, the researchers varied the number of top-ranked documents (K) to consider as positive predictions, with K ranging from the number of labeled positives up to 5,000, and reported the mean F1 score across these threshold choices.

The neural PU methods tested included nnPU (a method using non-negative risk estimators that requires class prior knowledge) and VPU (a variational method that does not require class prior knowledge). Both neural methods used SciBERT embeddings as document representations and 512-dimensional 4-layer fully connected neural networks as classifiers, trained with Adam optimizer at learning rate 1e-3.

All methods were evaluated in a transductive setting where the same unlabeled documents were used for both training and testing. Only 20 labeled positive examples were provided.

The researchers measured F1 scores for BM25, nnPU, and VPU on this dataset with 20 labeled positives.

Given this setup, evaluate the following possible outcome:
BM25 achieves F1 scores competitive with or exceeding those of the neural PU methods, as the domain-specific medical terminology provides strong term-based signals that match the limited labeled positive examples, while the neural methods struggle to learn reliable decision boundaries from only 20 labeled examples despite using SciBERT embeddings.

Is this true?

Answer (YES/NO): YES